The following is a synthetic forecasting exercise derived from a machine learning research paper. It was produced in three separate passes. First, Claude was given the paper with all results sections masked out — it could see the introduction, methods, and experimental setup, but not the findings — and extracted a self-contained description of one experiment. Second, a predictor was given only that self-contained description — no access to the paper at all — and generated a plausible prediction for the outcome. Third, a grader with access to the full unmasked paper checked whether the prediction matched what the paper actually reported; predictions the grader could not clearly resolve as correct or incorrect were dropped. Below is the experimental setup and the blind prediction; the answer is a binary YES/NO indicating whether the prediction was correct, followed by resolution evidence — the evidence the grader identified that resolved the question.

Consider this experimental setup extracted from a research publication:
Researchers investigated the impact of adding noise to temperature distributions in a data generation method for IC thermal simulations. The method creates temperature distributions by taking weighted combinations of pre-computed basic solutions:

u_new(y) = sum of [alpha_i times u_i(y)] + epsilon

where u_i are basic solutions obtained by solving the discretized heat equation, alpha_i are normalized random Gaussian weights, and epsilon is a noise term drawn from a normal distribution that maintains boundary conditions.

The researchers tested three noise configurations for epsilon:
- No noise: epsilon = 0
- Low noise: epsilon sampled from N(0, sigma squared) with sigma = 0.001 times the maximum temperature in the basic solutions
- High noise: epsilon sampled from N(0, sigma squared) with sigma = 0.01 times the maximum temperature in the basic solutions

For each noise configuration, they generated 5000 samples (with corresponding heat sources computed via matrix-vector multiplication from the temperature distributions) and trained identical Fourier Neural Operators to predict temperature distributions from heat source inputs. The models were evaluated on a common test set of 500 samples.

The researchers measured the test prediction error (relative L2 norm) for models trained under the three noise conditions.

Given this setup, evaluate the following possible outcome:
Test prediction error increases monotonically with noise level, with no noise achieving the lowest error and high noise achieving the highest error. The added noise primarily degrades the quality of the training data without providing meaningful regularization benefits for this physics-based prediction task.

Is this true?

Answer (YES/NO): NO